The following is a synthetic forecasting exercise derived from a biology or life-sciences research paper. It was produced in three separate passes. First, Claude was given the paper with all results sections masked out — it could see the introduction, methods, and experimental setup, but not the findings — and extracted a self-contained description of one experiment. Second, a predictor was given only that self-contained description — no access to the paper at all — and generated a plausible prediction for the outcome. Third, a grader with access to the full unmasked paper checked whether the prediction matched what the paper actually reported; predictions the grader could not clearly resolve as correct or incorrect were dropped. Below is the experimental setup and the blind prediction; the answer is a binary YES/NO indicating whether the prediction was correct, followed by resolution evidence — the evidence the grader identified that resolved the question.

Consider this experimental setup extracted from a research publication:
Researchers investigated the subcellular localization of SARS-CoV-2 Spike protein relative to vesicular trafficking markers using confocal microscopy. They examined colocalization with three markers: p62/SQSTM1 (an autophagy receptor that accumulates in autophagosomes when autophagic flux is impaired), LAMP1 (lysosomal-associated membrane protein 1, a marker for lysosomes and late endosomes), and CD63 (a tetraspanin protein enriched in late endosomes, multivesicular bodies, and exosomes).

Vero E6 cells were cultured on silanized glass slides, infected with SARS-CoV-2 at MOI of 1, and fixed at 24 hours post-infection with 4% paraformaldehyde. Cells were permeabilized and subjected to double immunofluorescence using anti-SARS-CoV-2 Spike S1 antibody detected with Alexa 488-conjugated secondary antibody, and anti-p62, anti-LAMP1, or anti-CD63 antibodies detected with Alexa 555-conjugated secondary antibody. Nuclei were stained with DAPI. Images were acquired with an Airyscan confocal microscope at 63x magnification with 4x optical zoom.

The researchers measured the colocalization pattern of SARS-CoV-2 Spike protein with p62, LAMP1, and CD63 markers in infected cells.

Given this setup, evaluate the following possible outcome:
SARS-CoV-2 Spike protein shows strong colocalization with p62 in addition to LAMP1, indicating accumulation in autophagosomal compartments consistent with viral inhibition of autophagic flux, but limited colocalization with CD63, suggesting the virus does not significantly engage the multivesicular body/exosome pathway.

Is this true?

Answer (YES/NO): NO